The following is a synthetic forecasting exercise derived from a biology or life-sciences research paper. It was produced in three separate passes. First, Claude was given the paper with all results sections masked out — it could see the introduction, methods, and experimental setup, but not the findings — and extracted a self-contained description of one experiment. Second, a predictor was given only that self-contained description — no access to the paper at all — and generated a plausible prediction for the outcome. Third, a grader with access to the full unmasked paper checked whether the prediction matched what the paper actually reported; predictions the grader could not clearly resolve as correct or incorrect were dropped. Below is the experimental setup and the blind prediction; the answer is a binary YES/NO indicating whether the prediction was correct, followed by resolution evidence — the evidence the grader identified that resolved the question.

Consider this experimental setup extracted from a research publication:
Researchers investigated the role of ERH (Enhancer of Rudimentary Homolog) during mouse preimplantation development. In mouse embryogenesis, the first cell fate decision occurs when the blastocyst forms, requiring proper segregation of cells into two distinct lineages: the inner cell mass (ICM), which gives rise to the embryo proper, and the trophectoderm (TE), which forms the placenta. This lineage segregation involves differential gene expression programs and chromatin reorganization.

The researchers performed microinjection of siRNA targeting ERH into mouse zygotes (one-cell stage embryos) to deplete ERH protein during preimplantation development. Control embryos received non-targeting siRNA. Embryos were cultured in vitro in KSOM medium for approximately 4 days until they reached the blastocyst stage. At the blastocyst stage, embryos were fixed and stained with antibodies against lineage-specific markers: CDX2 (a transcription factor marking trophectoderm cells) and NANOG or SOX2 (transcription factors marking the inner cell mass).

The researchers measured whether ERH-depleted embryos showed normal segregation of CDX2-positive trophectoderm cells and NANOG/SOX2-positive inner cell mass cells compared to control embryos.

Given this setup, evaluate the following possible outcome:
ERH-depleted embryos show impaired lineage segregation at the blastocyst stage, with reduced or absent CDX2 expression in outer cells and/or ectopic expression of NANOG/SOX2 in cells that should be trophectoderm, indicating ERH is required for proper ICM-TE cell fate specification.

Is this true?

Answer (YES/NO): NO